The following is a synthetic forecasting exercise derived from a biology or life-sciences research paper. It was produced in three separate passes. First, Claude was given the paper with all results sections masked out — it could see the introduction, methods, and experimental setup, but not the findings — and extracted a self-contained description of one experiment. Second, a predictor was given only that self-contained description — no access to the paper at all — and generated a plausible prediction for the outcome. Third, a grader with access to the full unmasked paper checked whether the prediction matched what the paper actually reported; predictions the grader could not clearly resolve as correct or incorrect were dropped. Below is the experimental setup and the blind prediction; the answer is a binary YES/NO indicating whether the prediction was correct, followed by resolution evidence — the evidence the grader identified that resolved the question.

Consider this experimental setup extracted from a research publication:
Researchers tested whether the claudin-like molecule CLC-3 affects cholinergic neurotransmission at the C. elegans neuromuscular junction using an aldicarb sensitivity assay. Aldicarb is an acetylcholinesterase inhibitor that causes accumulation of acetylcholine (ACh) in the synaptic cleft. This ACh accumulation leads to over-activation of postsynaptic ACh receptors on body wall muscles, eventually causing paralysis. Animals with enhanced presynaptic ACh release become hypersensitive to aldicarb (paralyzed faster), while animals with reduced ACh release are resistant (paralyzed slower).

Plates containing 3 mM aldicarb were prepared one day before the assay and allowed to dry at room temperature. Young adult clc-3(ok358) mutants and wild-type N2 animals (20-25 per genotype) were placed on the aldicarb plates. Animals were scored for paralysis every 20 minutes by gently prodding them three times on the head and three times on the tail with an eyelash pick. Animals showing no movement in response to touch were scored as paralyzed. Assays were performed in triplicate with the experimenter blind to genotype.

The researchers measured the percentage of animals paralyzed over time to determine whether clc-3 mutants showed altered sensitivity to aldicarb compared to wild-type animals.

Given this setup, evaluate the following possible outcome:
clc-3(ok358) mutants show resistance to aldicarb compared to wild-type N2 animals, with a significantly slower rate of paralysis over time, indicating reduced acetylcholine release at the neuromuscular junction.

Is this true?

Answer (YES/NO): NO